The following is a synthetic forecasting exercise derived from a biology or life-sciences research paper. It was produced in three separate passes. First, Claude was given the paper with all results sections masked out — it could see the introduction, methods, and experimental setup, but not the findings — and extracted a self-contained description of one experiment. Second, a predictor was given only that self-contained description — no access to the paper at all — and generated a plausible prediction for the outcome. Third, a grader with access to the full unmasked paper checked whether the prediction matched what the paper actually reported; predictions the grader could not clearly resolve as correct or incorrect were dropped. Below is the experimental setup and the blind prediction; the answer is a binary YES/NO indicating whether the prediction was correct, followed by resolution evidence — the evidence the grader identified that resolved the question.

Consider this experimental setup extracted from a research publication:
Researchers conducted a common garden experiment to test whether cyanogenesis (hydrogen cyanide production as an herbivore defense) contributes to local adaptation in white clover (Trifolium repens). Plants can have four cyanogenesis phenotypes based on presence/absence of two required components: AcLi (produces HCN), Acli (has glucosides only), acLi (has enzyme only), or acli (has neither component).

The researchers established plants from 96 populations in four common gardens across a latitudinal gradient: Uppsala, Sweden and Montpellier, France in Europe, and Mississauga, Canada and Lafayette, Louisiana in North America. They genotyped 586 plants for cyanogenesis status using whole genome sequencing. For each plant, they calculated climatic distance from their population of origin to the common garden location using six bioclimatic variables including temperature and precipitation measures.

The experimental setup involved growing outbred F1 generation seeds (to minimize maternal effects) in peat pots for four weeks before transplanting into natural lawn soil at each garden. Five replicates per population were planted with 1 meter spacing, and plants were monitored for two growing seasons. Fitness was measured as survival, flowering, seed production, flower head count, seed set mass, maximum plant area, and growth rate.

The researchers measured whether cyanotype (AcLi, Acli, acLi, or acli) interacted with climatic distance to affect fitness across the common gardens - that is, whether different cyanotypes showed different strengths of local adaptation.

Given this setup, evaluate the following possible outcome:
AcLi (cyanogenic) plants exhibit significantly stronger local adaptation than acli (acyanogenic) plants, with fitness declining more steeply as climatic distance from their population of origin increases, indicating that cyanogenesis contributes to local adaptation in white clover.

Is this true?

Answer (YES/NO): NO